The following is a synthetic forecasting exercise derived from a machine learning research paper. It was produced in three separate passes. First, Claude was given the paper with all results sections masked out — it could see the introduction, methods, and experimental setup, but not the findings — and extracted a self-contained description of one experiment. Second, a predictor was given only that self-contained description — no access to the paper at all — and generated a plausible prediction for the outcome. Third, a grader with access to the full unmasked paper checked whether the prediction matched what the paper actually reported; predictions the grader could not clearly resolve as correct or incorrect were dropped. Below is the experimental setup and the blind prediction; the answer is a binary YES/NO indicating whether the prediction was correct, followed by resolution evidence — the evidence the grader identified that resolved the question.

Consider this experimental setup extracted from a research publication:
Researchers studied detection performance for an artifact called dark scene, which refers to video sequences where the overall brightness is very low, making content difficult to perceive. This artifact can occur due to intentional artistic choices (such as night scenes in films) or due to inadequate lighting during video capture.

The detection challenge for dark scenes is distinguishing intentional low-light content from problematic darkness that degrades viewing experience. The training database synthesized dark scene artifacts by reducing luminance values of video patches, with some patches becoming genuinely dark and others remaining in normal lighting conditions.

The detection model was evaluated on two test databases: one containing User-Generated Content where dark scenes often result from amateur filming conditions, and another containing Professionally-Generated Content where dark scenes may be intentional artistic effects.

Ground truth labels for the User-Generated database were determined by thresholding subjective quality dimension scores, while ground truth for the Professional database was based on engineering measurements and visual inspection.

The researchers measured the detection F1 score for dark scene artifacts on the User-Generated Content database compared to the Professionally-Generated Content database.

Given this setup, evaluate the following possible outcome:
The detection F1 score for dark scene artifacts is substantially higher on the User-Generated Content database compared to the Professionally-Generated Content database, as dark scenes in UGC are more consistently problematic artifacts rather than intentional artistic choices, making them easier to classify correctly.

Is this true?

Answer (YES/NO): NO